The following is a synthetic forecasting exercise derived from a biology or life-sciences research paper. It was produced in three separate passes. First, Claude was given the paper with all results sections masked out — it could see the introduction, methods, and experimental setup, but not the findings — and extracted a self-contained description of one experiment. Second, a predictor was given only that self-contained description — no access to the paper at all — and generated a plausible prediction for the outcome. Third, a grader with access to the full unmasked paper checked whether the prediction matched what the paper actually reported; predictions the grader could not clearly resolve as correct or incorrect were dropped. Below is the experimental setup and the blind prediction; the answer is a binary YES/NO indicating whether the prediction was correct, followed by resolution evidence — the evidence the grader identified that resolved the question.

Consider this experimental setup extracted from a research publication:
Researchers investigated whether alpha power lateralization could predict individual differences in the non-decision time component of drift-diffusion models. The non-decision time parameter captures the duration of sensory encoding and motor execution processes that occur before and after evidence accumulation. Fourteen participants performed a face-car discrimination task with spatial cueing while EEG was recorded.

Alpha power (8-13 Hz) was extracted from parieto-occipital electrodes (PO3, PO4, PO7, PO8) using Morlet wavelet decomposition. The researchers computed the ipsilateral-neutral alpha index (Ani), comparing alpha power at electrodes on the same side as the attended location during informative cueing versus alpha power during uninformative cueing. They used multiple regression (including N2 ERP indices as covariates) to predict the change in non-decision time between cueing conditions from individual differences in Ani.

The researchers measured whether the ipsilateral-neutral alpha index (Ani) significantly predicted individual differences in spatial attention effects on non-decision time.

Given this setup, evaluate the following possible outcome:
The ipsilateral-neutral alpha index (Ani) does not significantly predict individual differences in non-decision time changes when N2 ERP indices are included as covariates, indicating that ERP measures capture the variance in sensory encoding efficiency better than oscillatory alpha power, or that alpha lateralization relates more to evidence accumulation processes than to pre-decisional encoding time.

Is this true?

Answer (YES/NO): YES